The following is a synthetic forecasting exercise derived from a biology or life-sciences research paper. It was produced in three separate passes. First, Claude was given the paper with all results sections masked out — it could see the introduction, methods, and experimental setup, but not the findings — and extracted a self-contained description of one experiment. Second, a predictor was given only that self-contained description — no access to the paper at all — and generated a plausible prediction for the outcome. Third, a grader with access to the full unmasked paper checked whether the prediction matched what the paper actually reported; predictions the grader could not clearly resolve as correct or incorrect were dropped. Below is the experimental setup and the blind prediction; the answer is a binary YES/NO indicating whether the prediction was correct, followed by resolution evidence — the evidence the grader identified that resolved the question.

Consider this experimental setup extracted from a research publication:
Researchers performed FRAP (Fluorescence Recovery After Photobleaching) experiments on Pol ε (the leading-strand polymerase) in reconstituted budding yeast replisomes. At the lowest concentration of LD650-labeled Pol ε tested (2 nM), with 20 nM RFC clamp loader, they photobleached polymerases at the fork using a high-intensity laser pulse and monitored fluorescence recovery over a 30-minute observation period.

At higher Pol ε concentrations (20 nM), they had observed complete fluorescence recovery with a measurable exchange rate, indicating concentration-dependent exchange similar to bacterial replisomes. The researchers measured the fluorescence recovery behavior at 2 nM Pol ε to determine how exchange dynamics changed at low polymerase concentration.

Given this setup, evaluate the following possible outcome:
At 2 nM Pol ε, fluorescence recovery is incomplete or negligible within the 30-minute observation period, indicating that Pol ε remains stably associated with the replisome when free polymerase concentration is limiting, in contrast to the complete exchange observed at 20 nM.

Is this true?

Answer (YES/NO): YES